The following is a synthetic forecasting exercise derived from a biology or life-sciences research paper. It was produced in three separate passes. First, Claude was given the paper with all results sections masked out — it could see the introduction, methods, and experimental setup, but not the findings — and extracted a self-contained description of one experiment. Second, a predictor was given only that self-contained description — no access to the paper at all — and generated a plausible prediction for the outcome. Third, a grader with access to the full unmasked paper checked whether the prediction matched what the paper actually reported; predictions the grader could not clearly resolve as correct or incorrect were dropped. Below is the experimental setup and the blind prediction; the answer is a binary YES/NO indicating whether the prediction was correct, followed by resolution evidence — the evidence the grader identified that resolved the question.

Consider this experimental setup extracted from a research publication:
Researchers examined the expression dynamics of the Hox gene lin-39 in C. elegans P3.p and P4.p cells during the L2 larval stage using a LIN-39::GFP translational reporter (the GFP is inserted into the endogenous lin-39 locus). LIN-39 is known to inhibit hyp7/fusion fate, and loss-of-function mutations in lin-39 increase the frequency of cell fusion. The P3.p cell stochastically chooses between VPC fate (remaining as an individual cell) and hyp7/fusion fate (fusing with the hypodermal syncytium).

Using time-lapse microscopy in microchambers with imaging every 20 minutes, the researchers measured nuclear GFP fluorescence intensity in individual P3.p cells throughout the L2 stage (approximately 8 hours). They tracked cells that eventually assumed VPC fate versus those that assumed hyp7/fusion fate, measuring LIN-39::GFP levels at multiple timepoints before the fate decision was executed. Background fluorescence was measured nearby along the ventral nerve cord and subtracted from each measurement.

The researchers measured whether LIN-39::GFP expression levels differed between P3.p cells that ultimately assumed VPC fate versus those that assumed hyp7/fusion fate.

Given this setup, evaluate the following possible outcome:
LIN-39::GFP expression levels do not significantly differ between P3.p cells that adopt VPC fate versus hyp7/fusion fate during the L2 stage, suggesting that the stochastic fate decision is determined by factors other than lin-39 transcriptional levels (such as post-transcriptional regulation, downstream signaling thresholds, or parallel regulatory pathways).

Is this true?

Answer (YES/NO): YES